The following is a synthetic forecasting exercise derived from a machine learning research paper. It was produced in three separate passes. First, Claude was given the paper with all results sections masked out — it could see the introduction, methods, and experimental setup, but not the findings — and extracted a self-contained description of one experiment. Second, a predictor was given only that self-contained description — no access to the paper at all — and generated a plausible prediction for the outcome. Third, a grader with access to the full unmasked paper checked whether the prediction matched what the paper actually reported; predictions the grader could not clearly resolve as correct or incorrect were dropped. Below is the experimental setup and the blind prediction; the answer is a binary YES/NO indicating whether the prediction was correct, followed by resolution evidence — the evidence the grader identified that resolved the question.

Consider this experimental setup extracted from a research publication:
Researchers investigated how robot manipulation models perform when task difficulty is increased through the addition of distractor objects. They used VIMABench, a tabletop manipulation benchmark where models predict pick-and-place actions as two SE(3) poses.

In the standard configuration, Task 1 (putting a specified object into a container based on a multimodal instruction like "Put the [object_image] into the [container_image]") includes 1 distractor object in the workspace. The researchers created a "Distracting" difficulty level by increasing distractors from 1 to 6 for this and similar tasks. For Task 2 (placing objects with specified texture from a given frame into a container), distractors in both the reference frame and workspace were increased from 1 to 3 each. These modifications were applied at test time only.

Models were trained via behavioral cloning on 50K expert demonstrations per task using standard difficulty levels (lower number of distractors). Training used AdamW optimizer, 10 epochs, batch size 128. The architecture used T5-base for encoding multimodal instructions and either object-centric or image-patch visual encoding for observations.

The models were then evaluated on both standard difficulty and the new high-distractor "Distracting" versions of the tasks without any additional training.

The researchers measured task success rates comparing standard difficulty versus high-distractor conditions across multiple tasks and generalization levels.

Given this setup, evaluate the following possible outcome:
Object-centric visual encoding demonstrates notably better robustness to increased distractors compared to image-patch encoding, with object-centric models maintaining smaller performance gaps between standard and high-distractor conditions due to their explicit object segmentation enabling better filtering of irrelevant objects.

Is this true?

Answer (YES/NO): YES